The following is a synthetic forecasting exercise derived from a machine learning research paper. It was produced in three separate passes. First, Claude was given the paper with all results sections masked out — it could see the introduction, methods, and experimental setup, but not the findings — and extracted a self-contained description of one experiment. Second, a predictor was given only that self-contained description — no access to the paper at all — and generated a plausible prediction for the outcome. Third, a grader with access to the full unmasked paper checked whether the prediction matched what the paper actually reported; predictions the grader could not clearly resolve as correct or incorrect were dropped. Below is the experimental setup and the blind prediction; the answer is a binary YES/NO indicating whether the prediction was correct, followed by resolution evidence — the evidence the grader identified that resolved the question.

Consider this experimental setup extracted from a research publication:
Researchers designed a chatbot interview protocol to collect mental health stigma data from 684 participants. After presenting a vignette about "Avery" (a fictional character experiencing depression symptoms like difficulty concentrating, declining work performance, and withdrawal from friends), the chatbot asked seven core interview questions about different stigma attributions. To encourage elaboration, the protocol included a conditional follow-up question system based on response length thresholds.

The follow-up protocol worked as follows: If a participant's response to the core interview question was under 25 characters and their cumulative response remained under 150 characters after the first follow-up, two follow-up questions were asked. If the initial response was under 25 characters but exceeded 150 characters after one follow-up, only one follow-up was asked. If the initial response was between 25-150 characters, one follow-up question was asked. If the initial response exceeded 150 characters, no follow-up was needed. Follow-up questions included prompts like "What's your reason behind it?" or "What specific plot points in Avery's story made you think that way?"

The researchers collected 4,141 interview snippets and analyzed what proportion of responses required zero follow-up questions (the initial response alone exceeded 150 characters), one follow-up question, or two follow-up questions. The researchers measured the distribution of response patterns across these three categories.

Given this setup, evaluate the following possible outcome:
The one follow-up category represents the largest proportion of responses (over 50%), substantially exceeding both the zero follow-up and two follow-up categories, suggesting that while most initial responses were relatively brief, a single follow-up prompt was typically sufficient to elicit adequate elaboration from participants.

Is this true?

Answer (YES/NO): YES